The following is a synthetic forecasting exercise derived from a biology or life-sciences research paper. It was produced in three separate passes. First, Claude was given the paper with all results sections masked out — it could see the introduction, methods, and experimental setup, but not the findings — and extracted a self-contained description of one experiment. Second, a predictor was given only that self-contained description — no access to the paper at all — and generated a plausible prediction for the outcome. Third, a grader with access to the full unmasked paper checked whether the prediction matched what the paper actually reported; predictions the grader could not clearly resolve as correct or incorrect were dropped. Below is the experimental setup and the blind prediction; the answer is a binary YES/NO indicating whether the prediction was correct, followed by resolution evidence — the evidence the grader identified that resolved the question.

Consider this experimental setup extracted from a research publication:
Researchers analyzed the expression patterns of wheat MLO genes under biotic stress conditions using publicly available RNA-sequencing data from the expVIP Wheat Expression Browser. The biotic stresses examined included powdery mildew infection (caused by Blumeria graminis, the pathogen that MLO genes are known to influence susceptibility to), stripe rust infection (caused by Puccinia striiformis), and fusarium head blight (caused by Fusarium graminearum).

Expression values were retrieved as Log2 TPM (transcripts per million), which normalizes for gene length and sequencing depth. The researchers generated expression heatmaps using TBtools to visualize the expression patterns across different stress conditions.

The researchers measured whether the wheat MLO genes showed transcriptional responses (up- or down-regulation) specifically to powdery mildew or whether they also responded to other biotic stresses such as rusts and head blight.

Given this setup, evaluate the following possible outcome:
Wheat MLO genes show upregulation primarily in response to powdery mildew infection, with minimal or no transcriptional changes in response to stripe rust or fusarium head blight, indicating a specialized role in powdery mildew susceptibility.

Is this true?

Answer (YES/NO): NO